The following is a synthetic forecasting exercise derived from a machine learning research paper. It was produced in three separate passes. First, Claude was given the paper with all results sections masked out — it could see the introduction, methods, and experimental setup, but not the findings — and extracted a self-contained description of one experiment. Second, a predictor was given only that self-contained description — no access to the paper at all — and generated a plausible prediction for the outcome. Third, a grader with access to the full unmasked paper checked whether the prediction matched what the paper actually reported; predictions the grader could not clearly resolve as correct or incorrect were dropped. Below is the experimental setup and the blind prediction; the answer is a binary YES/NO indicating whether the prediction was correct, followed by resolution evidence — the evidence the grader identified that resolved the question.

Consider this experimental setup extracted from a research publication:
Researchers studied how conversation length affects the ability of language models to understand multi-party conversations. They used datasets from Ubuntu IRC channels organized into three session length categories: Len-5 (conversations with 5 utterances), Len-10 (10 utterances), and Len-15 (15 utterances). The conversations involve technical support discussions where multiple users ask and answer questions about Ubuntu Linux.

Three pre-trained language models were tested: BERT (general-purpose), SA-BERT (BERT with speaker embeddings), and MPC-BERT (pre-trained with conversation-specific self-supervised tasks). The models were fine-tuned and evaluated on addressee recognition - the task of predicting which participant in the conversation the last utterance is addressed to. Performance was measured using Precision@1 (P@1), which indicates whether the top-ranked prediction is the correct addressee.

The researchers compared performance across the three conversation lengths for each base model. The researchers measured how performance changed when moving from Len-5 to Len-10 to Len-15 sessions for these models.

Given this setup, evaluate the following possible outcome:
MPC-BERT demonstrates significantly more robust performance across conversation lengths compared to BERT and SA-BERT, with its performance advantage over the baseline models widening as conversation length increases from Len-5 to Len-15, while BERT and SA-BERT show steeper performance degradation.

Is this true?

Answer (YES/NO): NO